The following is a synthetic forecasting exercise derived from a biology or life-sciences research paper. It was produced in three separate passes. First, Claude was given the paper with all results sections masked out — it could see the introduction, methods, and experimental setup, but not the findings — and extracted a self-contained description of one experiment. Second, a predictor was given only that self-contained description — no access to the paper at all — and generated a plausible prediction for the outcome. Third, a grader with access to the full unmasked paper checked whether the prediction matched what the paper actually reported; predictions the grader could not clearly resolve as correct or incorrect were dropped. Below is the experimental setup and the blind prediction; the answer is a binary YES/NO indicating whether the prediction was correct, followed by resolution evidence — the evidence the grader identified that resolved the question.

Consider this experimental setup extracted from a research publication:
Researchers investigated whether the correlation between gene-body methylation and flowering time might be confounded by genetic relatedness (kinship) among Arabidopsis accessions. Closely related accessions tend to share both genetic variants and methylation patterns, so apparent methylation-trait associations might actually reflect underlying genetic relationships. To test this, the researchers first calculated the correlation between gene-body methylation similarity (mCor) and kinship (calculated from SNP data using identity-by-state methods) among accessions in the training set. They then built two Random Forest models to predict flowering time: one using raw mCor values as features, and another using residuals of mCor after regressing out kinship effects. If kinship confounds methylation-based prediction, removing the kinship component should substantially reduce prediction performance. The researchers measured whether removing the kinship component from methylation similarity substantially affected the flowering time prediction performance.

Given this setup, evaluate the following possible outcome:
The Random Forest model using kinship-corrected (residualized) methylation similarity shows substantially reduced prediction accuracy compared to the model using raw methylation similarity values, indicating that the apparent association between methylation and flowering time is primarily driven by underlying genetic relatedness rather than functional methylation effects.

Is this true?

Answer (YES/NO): NO